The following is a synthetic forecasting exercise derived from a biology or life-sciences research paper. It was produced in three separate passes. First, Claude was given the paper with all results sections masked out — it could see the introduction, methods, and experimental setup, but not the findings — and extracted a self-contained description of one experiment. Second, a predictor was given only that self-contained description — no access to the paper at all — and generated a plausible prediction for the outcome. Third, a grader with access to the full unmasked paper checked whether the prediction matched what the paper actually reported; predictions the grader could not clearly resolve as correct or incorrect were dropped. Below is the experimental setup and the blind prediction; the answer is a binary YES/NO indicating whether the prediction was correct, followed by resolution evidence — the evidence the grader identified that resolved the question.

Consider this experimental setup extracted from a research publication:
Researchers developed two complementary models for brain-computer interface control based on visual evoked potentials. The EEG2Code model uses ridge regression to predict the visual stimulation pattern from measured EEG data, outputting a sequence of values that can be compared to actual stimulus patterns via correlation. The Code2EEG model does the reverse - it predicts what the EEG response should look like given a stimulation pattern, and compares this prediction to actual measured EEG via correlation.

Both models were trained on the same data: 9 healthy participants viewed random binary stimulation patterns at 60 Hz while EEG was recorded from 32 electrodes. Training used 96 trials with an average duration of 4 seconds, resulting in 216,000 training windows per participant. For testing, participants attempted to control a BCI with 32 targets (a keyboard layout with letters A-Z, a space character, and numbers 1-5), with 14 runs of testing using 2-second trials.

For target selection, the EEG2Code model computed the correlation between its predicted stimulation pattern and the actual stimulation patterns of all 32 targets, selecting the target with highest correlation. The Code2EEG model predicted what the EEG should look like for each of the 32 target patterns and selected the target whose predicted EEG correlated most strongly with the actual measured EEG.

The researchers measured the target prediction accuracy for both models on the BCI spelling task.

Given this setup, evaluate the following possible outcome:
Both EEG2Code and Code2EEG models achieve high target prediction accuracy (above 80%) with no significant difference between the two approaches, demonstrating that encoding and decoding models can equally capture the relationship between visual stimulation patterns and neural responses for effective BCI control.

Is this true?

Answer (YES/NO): NO